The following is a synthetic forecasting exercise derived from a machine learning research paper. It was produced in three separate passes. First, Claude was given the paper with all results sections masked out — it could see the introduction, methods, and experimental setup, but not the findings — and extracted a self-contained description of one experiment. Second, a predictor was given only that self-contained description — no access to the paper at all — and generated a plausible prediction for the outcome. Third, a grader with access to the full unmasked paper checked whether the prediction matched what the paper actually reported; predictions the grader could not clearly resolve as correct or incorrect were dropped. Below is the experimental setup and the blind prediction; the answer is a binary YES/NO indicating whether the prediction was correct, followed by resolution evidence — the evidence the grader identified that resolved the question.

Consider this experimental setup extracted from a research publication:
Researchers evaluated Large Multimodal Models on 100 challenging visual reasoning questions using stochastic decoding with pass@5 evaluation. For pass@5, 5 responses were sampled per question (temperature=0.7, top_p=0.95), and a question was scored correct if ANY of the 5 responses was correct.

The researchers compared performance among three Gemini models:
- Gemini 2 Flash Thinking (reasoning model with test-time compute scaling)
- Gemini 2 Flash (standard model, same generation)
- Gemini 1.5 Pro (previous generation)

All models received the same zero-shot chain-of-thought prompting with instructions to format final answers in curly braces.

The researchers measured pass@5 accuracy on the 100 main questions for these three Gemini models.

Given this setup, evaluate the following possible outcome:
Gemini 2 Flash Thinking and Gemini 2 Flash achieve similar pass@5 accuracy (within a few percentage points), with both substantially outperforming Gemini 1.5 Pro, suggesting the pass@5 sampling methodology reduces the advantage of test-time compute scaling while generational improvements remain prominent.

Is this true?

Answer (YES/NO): NO